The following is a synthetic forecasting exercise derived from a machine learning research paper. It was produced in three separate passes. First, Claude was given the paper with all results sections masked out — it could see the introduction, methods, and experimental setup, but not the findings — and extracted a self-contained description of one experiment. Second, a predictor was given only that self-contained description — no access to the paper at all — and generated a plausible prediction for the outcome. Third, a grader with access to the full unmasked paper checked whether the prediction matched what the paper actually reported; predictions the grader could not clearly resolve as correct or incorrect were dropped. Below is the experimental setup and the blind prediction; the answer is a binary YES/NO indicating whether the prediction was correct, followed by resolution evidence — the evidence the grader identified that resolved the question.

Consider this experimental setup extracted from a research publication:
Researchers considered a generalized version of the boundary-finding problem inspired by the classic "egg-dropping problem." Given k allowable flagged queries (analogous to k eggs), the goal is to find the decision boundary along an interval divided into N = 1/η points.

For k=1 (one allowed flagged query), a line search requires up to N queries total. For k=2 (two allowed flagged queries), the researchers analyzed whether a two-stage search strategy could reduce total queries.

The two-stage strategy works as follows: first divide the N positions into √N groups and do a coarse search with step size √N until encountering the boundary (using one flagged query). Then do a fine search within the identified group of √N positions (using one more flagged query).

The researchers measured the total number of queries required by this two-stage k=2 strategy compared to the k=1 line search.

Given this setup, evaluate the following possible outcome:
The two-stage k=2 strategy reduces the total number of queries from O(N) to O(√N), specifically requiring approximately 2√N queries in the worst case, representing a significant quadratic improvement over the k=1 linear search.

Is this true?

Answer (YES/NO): YES